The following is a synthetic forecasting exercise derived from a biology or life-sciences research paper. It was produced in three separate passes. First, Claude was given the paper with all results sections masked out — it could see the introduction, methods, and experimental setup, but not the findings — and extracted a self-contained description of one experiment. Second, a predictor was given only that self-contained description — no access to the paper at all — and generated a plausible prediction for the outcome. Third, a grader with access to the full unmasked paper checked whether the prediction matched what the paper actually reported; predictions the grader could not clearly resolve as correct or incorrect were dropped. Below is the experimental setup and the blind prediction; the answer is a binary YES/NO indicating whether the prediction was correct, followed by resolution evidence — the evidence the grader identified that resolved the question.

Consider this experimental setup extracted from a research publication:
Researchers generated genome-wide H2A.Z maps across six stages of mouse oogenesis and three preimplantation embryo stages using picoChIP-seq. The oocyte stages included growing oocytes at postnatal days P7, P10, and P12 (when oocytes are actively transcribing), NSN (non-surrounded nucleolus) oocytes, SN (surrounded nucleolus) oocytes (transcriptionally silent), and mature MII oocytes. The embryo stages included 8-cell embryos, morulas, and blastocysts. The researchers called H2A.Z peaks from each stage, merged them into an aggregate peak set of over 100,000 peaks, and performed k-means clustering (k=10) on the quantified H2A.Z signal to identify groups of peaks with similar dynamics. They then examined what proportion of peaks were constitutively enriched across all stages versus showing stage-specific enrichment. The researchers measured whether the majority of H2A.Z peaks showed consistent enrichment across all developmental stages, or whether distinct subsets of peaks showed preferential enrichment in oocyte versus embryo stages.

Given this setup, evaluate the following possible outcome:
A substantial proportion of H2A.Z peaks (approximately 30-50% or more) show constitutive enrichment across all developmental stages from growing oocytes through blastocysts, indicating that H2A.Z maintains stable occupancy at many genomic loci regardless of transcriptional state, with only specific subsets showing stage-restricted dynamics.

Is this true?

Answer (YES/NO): NO